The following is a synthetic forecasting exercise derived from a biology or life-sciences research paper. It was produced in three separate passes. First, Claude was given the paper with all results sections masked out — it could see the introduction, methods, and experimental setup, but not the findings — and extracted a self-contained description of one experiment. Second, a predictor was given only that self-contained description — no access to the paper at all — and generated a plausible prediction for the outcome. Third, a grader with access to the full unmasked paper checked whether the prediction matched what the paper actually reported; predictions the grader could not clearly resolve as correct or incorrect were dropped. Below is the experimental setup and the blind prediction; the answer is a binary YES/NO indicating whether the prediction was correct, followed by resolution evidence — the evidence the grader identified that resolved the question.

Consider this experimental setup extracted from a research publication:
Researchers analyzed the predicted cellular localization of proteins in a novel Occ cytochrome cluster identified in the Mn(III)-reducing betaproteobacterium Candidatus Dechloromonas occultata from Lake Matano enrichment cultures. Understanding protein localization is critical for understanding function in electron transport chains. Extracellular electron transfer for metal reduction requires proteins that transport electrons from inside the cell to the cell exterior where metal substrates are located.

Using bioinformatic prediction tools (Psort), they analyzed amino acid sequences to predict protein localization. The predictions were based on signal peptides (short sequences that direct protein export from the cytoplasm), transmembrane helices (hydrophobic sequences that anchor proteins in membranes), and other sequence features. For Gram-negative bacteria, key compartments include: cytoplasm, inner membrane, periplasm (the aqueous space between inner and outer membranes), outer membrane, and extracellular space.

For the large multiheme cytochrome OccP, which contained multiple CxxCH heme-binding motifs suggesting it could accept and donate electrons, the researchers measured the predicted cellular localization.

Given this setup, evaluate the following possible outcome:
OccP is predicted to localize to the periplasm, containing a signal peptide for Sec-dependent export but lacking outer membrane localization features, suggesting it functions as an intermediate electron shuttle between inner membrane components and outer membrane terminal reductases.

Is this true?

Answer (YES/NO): NO